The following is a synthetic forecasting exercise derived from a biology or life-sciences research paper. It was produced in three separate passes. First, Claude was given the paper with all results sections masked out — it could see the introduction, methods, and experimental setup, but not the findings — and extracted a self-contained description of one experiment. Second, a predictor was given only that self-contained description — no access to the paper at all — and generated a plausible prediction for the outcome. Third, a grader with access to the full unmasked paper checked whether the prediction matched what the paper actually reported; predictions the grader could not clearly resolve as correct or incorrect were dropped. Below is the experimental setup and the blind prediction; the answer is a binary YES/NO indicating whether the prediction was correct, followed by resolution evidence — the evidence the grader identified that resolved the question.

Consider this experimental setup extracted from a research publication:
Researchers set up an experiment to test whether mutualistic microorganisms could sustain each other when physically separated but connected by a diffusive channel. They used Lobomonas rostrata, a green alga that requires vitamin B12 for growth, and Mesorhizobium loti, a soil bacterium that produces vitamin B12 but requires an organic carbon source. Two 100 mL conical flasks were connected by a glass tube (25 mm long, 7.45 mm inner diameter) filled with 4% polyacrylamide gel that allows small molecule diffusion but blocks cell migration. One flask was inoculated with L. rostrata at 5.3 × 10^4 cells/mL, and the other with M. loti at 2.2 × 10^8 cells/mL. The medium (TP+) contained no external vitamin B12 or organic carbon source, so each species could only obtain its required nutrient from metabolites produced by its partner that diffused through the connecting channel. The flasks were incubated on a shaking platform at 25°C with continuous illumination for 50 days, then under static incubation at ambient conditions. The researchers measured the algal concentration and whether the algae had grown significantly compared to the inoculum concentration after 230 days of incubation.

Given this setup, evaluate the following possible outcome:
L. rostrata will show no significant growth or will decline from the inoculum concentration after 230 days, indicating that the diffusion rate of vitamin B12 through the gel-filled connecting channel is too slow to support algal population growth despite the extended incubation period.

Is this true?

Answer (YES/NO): NO